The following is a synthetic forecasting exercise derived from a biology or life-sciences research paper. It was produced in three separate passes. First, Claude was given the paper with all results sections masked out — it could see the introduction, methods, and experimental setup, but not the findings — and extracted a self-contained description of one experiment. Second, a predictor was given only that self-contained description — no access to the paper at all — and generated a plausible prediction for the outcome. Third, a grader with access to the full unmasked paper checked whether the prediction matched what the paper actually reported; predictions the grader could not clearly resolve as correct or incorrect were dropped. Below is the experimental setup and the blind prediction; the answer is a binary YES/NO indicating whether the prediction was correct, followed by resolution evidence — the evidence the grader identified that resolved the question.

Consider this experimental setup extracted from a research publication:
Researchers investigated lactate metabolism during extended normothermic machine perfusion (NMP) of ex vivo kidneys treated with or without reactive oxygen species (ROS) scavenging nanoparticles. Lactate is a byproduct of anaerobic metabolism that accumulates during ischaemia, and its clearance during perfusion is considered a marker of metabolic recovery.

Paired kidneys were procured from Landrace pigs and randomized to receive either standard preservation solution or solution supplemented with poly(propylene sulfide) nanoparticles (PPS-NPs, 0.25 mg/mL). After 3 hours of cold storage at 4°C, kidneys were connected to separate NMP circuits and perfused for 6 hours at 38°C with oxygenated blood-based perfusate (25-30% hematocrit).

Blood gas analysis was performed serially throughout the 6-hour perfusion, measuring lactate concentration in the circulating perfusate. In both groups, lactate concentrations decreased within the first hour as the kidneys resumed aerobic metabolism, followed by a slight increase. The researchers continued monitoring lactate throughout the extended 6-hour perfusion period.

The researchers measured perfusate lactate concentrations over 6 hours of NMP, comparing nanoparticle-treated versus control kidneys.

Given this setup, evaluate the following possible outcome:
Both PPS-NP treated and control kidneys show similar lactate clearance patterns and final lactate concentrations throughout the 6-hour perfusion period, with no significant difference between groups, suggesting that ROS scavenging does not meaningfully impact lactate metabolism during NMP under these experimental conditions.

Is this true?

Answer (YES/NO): NO